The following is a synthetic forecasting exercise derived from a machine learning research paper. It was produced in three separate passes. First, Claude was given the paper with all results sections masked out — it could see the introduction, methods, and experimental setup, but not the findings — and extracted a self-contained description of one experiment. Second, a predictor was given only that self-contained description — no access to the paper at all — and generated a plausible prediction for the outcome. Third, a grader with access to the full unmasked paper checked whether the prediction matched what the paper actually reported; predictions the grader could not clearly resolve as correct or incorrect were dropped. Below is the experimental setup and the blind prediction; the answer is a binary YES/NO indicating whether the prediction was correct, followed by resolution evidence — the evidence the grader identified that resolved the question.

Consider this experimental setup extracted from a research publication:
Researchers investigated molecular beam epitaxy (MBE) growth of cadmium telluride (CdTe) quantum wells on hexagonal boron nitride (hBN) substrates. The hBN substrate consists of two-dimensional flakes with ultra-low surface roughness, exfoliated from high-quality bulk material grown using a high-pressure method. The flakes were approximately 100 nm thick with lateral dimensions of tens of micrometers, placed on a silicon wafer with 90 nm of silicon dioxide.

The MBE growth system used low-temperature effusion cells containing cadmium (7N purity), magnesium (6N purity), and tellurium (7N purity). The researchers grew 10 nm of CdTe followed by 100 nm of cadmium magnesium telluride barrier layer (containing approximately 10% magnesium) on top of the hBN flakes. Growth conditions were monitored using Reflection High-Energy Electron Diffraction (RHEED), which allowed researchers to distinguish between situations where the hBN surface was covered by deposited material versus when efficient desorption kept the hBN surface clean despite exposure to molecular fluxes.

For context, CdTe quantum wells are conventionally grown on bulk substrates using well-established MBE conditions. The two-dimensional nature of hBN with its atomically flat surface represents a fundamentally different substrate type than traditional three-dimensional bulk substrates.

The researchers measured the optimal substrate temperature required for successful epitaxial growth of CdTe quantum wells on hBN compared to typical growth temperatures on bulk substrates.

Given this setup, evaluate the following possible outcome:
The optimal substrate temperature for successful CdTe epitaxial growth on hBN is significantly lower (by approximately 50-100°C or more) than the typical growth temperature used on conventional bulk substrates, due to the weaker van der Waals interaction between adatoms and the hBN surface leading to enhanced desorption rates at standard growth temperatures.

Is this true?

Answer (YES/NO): YES